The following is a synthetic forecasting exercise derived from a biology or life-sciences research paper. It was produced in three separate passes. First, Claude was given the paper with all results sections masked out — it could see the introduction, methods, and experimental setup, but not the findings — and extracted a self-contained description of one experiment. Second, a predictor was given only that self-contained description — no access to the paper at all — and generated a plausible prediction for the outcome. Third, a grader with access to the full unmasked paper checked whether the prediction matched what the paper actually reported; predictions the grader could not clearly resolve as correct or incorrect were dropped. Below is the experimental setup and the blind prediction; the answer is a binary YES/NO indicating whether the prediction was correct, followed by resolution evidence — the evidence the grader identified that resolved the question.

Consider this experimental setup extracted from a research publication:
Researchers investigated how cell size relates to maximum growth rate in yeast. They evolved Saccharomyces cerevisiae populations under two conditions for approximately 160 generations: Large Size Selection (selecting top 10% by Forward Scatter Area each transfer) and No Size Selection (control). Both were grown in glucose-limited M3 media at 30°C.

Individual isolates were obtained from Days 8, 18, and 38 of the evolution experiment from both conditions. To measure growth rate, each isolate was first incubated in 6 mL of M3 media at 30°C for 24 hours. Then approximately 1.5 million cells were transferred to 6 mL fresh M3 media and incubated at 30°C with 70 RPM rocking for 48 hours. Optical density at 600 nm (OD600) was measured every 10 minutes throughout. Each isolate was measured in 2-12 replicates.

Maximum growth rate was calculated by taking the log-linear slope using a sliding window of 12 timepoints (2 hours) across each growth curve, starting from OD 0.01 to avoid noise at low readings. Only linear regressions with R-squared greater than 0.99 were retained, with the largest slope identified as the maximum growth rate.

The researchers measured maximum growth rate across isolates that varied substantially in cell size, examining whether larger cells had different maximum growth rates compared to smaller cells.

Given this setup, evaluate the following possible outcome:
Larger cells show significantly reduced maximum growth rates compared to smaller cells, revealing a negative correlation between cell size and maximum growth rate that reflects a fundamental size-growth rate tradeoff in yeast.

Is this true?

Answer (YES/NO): NO